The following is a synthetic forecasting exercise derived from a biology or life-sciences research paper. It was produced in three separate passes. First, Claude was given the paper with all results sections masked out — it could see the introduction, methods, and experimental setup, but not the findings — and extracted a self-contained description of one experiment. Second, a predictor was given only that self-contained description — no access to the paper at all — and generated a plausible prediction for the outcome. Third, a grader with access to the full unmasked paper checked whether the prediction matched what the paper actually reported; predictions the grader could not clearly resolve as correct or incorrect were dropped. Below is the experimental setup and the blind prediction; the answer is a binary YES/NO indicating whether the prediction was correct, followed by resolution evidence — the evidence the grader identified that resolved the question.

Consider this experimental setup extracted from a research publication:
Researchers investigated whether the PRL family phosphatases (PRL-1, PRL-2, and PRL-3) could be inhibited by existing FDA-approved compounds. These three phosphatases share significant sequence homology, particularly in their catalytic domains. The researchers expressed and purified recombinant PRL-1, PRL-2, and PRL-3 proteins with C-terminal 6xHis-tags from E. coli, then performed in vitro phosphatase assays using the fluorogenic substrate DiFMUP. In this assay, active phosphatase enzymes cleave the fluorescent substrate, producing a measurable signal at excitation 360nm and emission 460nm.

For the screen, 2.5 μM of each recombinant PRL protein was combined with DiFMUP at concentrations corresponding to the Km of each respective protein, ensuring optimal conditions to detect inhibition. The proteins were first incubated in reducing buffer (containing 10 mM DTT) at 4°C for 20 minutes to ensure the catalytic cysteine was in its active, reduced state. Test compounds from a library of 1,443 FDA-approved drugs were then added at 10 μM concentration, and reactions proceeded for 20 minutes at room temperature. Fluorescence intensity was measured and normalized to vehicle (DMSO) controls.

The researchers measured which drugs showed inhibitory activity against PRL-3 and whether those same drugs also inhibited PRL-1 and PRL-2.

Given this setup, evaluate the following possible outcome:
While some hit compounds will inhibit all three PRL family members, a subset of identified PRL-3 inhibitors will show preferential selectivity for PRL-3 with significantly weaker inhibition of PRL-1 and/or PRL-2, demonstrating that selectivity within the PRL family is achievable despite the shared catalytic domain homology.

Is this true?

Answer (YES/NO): YES